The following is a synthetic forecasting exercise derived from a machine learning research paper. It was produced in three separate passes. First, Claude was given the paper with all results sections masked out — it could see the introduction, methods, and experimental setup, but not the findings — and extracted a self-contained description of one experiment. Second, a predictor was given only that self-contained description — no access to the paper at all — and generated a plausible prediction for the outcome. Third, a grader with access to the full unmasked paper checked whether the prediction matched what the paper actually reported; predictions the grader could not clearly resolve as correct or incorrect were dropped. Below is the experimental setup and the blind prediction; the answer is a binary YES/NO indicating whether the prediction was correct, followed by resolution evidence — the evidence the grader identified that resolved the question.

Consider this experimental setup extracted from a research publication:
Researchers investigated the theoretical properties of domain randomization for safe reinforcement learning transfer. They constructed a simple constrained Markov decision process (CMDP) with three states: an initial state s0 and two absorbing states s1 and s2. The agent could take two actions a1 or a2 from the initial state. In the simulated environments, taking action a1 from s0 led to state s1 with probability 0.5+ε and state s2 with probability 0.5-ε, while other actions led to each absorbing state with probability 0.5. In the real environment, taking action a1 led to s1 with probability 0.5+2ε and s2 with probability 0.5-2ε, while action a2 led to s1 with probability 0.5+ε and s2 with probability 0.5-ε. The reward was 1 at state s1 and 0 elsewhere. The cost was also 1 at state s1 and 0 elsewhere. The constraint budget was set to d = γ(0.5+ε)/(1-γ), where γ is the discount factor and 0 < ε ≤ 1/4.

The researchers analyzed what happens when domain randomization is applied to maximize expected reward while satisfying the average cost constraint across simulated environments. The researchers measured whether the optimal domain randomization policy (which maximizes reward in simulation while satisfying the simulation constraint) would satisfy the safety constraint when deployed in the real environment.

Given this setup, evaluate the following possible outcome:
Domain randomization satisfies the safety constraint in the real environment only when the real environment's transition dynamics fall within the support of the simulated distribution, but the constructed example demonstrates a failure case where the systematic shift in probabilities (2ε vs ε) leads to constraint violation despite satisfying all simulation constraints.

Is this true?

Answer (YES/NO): NO